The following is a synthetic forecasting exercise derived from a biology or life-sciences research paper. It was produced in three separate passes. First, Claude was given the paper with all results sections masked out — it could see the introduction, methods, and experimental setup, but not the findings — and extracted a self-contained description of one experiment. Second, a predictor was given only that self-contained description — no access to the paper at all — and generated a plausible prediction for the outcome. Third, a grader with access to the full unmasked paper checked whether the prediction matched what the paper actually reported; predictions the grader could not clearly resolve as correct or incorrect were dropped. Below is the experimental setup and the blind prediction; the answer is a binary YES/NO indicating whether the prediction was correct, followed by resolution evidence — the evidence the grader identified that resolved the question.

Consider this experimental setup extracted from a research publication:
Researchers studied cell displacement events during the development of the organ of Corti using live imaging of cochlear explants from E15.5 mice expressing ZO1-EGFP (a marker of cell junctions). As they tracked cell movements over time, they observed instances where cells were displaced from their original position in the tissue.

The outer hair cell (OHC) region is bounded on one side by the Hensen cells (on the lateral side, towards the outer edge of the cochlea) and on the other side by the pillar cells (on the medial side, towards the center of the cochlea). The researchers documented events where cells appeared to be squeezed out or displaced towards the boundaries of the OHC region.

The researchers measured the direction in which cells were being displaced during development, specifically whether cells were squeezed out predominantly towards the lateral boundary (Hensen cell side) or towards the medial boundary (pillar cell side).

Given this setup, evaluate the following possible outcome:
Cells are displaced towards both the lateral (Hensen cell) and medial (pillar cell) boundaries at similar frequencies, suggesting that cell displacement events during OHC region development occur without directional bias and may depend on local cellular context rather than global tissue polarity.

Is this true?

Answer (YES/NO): NO